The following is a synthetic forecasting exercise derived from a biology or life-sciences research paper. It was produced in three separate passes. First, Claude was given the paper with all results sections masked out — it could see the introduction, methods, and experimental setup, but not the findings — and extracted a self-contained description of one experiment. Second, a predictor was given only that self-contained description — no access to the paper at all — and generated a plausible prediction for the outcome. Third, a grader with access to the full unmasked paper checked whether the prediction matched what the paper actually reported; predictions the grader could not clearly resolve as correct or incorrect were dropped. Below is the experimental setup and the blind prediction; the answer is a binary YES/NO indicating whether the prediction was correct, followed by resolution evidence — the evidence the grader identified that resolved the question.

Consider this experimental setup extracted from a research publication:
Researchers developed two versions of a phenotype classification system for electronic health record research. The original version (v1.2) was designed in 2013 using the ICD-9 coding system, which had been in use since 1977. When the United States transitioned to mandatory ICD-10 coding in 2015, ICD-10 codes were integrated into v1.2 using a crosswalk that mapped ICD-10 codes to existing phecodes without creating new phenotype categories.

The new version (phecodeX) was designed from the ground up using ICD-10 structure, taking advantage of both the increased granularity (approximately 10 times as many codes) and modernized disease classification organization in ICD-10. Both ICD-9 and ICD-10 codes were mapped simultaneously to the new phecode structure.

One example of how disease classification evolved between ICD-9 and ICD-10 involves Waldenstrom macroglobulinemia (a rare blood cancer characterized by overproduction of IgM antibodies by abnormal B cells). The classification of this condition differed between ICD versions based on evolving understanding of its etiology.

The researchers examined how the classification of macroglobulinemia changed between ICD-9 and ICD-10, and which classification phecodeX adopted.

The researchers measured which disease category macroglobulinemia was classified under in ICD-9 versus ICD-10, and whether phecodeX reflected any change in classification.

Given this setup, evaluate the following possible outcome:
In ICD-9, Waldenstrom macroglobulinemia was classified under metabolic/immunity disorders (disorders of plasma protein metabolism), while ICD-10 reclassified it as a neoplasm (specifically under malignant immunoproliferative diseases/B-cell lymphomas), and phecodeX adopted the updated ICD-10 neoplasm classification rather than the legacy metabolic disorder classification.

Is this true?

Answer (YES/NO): YES